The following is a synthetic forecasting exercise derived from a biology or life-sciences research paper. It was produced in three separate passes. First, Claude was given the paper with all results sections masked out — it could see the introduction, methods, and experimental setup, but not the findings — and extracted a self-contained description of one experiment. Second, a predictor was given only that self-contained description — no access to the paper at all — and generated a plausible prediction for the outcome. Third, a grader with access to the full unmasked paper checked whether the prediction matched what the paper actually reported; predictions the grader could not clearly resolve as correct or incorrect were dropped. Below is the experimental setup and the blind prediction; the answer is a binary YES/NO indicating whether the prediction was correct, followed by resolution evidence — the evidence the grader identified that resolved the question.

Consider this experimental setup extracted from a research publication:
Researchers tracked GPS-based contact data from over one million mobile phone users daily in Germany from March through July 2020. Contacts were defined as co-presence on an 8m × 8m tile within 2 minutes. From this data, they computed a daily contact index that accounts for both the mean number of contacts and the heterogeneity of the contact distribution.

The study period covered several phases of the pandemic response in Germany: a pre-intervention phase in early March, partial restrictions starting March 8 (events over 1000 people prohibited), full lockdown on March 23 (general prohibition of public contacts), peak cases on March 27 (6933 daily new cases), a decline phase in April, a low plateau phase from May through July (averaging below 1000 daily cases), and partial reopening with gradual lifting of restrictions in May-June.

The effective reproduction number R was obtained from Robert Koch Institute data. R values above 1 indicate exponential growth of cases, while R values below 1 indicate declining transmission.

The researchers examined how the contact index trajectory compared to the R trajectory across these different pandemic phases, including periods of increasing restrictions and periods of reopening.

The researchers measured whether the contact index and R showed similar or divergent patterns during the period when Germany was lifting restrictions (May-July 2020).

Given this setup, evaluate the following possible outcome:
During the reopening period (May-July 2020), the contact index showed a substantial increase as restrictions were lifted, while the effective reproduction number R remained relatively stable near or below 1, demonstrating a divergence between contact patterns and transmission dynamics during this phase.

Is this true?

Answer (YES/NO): NO